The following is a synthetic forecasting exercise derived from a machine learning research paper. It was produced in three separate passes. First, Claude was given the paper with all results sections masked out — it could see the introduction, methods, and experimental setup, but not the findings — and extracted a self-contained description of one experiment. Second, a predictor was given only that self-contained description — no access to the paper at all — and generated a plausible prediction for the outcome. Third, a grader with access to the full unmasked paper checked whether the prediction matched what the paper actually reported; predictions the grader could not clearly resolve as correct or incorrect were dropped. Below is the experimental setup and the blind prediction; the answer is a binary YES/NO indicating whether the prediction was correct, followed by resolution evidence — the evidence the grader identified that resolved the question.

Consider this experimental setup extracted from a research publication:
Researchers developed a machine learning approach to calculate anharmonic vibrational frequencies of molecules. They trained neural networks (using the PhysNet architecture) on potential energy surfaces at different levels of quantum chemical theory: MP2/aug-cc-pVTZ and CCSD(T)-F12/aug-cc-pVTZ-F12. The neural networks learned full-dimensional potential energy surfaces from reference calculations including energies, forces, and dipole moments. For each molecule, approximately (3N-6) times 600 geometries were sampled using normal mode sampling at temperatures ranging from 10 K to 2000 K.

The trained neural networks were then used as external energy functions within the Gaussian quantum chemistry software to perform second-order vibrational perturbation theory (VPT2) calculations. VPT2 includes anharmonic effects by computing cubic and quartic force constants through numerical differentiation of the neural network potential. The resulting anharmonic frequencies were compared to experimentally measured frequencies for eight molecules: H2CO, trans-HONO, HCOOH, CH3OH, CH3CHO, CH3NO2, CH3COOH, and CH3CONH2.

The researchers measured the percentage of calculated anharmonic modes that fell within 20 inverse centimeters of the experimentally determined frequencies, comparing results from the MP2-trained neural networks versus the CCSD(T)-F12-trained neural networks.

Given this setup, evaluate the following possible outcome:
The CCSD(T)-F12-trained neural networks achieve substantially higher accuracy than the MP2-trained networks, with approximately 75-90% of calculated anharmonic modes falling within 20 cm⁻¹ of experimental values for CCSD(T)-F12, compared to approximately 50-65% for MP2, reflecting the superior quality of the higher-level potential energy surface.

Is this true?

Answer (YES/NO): YES